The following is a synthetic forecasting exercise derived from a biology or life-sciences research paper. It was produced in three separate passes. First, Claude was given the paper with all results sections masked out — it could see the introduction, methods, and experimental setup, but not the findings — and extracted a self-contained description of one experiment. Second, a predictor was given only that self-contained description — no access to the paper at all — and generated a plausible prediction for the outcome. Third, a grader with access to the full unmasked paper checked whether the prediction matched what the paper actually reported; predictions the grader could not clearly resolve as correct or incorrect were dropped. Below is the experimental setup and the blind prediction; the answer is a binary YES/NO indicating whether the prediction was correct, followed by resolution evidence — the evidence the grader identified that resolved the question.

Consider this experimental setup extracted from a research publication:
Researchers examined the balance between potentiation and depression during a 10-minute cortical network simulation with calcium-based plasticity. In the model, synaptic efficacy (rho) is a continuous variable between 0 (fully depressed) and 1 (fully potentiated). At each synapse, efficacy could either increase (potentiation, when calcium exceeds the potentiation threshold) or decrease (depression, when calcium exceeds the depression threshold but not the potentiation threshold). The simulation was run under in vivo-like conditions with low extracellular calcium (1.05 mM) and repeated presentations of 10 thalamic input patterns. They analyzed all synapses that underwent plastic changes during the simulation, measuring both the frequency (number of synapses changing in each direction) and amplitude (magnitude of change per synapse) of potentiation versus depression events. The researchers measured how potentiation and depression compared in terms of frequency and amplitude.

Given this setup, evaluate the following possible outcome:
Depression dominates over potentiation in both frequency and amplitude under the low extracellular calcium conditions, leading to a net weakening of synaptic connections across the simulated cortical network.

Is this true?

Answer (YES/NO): NO